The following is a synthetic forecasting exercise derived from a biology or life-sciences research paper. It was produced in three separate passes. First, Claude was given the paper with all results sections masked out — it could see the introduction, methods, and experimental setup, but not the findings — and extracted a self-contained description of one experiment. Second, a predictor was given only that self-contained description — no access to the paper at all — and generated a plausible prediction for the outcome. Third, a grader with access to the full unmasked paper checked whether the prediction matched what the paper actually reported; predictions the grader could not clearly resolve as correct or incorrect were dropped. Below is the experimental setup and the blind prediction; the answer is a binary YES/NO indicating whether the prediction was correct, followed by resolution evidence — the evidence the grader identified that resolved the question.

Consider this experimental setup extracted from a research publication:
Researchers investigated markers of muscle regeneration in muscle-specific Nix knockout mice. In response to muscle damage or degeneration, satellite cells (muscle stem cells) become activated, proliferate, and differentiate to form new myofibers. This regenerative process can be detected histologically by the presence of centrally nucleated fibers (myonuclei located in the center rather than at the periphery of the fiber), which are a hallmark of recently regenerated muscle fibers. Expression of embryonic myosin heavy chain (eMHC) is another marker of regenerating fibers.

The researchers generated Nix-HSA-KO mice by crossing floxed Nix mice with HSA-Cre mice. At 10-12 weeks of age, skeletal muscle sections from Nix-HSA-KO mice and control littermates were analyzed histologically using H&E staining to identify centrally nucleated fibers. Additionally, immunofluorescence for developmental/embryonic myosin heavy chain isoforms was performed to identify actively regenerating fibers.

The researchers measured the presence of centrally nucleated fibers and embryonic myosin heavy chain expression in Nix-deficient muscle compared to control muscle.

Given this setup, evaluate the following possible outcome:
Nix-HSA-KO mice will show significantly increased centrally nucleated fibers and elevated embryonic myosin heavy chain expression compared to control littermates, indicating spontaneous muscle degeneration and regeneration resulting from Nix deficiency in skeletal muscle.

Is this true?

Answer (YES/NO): YES